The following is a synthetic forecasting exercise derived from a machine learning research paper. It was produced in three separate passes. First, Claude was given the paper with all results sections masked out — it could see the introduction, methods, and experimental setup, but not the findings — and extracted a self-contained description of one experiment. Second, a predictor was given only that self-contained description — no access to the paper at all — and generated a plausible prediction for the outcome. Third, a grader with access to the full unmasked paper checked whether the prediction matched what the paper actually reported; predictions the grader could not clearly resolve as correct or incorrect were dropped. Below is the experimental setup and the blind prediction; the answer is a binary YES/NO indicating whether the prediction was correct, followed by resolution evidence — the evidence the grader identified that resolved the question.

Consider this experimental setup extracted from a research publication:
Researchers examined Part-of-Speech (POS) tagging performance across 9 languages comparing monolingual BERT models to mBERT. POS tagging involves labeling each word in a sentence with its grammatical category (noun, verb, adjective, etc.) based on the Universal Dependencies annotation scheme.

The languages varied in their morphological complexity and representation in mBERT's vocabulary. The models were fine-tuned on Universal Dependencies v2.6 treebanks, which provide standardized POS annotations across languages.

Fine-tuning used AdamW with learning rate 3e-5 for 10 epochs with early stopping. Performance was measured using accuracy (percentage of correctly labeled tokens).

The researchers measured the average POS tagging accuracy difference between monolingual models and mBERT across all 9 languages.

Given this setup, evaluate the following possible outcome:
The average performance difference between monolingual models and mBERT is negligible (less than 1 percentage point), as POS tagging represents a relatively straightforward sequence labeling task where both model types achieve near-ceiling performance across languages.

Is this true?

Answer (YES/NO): YES